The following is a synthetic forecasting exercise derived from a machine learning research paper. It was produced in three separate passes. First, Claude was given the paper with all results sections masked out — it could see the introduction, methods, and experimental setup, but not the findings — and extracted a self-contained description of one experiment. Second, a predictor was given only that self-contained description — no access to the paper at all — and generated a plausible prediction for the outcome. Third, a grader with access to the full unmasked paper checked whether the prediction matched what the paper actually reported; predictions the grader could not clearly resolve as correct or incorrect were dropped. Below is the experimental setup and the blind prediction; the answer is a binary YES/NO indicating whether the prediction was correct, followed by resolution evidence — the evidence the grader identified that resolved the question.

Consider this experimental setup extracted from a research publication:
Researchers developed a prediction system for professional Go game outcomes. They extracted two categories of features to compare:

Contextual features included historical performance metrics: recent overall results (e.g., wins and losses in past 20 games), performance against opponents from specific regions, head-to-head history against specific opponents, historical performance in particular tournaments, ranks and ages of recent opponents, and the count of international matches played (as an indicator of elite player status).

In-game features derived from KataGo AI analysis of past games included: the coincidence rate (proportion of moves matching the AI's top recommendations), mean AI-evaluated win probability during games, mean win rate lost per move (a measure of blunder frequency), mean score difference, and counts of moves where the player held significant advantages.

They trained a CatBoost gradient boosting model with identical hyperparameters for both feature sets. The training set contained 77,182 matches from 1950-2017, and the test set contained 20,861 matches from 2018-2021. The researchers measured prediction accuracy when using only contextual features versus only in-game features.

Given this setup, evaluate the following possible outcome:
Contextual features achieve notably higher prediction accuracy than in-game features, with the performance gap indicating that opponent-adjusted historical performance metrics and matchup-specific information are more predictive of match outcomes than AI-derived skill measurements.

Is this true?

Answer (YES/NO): NO